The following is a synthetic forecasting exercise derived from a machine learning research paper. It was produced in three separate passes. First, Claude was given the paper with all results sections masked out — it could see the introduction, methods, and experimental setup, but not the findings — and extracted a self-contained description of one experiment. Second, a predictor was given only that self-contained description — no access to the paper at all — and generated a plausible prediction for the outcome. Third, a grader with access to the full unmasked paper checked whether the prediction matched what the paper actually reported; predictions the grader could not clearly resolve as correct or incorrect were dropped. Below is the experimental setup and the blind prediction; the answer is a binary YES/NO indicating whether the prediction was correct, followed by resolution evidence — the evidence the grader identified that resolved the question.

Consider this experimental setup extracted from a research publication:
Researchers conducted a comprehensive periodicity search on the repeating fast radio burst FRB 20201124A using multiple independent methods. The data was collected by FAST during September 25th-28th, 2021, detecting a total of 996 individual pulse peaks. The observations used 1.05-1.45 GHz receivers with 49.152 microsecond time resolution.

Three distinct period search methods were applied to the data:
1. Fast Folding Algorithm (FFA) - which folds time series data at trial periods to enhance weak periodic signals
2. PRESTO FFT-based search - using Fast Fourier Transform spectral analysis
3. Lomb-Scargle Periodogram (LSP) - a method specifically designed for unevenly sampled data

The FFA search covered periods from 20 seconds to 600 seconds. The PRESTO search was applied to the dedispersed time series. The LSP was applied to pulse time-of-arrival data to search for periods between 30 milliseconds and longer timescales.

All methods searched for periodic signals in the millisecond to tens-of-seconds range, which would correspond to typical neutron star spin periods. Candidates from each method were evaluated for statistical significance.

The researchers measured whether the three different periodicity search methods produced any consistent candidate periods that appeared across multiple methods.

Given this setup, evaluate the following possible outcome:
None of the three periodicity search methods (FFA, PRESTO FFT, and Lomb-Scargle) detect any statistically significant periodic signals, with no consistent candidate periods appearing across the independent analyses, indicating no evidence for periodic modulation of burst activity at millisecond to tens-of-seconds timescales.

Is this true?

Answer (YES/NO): YES